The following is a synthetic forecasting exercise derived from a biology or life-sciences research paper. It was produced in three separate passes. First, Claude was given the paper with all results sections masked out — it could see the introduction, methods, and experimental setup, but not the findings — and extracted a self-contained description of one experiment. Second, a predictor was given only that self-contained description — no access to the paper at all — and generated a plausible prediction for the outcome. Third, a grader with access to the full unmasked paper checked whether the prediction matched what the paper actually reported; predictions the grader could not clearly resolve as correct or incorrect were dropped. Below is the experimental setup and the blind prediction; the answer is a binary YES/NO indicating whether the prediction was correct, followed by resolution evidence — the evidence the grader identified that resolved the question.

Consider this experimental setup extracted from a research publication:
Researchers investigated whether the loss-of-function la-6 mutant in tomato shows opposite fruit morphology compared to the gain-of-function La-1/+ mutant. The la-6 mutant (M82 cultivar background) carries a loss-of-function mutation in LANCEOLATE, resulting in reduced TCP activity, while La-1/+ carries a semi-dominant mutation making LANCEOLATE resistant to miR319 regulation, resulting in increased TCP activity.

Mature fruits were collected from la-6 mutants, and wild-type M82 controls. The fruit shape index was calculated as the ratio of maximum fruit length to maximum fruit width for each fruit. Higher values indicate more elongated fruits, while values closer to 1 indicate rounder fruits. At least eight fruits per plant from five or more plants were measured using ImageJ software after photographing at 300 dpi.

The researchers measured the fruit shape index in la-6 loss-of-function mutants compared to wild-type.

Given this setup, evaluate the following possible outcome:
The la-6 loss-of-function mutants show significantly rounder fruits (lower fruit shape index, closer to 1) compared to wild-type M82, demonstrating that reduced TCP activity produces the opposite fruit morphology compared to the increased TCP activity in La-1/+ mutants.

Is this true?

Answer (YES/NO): NO